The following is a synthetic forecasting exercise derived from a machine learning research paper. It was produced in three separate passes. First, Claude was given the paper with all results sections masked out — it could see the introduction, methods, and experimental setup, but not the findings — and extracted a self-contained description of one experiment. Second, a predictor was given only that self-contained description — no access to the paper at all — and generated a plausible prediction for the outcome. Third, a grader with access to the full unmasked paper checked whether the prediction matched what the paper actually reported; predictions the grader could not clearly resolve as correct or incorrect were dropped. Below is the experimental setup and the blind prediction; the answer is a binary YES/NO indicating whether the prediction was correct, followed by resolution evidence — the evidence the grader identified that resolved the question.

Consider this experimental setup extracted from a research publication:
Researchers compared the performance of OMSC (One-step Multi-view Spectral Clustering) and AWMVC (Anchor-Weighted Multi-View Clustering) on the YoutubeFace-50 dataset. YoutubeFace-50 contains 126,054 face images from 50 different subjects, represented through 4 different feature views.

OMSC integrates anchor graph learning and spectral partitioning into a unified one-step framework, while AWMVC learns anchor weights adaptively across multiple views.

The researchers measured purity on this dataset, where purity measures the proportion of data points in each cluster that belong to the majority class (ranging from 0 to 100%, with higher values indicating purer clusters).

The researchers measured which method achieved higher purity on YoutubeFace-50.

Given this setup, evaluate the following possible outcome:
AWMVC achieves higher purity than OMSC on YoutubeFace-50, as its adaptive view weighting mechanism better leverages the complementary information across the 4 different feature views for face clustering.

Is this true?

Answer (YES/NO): YES